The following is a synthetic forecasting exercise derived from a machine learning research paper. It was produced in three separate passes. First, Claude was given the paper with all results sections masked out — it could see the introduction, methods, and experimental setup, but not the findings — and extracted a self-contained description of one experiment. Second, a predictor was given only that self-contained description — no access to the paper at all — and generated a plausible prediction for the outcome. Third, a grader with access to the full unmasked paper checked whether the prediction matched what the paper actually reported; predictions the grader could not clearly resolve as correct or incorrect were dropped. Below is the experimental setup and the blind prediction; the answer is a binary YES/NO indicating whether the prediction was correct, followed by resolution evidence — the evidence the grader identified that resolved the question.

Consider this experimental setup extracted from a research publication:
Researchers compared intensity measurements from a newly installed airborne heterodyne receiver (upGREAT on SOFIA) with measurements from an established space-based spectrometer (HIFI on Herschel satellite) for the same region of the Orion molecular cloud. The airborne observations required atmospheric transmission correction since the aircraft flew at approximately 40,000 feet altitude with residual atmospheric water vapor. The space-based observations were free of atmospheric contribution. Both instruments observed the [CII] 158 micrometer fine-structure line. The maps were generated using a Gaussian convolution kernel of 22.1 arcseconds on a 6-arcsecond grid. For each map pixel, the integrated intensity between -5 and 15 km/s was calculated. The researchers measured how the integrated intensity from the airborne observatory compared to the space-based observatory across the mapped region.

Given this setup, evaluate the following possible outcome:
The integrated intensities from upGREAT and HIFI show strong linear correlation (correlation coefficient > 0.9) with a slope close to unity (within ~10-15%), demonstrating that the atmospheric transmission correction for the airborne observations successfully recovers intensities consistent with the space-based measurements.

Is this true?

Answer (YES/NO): YES